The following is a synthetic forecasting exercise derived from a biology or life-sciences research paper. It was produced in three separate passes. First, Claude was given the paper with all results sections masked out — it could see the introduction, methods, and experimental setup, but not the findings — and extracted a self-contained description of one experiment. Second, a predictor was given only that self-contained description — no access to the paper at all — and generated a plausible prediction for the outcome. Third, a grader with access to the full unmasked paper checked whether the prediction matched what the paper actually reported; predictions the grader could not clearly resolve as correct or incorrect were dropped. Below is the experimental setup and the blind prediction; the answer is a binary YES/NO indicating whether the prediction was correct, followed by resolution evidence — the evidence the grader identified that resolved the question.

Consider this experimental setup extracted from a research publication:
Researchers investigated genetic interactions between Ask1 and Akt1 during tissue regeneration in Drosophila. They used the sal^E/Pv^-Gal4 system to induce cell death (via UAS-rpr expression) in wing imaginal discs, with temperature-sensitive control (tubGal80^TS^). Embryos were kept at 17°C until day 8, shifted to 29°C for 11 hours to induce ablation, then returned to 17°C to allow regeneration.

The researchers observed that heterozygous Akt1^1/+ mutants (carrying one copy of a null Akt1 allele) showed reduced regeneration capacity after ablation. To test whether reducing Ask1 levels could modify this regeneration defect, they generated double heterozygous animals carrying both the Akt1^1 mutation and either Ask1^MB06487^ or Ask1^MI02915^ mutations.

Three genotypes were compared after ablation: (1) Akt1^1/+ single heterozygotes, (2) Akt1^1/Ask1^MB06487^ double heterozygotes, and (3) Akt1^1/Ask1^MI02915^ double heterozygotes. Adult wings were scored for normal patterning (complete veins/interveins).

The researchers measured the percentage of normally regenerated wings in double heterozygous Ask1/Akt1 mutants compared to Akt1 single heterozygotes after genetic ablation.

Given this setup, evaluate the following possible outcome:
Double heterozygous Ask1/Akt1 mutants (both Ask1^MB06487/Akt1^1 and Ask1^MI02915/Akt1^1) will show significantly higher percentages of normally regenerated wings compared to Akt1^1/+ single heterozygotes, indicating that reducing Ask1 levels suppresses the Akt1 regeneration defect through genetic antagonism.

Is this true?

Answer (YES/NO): NO